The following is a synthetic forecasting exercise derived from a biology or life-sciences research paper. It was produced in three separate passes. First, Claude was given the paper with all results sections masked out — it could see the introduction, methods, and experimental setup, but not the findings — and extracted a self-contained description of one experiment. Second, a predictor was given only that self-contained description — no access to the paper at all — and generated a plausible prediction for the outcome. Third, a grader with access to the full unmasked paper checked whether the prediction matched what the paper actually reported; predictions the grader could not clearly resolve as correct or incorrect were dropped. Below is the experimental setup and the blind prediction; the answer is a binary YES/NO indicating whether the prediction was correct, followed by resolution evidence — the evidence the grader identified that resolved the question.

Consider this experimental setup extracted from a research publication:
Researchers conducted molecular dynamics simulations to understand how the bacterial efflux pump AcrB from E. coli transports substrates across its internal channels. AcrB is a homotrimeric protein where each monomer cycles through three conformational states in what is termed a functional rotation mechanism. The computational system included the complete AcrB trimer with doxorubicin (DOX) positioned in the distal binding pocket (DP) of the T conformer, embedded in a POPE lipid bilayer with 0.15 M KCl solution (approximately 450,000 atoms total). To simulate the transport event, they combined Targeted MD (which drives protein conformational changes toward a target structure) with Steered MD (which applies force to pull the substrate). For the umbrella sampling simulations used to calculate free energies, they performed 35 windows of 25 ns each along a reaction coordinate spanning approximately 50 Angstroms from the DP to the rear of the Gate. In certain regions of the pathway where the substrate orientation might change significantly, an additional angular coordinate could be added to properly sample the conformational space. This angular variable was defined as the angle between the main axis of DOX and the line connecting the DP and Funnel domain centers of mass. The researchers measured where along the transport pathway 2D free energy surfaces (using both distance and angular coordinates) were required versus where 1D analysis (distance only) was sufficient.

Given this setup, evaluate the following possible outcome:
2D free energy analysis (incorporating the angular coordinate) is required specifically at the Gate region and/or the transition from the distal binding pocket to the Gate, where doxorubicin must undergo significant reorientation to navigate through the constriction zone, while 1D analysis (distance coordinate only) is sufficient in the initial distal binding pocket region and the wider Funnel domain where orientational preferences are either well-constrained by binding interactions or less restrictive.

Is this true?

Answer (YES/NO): YES